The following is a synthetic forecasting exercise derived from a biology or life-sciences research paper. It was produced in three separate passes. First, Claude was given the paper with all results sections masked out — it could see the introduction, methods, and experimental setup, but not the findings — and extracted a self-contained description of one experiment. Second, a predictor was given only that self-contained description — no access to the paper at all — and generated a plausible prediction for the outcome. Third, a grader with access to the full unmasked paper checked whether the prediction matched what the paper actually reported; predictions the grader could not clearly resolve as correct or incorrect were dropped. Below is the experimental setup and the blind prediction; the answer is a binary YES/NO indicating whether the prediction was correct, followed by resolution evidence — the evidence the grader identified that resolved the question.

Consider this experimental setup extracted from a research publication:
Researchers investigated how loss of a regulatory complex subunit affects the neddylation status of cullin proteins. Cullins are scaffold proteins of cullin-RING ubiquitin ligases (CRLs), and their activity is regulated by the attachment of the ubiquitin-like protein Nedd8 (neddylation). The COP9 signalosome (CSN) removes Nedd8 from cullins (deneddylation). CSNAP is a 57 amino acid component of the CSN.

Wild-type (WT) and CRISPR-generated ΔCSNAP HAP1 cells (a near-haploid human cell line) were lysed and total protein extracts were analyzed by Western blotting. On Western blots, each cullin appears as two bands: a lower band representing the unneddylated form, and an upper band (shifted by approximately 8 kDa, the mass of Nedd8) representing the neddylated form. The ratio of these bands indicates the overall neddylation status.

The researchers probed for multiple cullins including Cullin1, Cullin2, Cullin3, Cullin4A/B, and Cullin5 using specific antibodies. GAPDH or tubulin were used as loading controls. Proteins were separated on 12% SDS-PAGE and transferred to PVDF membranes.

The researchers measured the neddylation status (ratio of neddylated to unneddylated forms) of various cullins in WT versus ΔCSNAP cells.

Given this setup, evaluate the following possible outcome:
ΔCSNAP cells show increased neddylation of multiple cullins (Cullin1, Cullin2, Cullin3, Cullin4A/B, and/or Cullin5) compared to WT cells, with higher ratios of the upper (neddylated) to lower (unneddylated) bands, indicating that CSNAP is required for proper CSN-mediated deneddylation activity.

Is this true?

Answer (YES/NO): NO